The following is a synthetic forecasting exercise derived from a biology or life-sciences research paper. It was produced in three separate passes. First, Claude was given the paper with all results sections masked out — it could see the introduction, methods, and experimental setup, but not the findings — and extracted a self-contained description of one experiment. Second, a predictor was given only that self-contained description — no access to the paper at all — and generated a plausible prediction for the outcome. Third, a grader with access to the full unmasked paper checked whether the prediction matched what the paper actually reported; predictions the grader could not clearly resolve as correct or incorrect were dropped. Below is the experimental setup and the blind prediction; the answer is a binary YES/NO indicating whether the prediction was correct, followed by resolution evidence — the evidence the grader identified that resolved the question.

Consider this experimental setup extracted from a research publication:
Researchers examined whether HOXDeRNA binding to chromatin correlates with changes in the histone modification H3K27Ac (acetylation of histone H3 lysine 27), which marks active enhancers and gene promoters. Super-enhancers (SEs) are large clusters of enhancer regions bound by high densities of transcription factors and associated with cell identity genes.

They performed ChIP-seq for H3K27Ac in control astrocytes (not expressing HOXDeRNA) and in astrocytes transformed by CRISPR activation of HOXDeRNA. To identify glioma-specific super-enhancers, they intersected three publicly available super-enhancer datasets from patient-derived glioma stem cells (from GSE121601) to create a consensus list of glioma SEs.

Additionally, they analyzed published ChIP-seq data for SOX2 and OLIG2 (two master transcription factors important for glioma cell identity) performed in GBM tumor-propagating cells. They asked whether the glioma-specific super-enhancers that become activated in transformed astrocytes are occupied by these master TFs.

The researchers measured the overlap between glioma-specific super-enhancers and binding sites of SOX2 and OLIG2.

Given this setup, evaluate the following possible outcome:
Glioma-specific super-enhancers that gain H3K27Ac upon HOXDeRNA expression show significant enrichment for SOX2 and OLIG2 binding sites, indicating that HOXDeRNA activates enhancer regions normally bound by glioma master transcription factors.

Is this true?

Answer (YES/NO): YES